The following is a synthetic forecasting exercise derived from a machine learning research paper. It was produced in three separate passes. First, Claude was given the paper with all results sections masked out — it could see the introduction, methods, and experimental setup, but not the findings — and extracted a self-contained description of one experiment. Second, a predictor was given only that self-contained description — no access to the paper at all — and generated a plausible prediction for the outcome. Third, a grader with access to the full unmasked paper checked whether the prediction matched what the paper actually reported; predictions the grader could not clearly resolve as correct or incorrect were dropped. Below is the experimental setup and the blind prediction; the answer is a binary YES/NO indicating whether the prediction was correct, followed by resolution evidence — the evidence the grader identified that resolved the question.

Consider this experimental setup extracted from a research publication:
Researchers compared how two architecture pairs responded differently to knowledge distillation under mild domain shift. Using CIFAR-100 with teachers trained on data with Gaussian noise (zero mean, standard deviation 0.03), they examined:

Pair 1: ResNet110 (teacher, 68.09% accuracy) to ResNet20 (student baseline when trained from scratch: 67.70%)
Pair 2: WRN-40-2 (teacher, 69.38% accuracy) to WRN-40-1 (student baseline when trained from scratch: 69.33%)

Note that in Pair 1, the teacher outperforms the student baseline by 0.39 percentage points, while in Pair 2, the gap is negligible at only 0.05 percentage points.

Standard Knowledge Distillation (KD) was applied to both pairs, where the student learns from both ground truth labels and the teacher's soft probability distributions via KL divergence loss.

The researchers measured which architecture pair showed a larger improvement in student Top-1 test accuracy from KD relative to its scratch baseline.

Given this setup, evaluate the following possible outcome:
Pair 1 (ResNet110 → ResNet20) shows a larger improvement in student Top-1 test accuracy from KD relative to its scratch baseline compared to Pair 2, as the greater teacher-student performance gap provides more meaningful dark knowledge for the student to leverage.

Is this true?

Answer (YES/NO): YES